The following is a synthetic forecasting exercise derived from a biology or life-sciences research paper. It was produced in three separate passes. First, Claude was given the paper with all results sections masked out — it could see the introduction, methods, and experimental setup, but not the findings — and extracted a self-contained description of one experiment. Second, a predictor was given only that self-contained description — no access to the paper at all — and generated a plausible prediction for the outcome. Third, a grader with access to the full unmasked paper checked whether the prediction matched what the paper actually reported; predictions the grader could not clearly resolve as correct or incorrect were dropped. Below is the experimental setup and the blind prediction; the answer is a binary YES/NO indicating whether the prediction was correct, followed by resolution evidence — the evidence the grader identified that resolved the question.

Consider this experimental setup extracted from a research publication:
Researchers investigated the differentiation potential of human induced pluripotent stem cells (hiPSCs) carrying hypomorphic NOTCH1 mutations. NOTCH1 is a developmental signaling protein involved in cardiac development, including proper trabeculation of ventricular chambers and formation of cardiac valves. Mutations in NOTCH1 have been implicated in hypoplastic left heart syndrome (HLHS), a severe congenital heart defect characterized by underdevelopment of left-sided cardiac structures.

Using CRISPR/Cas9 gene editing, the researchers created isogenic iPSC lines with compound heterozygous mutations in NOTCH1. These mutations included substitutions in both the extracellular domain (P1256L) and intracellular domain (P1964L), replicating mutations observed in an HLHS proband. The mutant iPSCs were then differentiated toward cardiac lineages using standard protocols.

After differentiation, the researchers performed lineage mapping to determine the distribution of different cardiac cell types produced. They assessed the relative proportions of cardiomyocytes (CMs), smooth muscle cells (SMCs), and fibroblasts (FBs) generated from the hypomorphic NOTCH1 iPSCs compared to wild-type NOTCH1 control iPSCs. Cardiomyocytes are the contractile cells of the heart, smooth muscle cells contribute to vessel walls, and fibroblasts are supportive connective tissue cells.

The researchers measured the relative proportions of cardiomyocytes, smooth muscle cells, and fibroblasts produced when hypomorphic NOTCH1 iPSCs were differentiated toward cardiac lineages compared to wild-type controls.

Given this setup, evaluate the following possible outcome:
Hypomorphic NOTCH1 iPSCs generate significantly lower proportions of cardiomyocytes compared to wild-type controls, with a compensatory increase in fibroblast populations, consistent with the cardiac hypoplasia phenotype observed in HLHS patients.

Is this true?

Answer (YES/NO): YES